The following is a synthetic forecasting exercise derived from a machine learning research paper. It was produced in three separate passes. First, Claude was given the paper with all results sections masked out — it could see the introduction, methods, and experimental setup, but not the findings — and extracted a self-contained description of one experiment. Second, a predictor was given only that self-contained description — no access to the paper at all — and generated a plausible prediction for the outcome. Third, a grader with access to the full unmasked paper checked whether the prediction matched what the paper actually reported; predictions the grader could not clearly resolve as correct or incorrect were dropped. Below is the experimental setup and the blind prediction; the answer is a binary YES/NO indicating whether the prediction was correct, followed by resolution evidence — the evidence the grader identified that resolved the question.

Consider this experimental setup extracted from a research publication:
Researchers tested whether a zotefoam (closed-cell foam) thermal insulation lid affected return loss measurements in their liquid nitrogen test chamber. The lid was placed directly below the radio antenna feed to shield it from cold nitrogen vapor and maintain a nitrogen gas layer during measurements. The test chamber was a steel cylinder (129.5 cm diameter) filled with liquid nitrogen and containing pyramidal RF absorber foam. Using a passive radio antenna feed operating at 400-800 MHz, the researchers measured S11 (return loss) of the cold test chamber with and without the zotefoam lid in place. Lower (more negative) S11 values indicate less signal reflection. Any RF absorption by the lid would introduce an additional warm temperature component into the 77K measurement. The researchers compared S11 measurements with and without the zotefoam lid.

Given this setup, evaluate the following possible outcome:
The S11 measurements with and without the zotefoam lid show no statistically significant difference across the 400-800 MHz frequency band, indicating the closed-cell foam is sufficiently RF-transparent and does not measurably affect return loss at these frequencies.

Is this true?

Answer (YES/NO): YES